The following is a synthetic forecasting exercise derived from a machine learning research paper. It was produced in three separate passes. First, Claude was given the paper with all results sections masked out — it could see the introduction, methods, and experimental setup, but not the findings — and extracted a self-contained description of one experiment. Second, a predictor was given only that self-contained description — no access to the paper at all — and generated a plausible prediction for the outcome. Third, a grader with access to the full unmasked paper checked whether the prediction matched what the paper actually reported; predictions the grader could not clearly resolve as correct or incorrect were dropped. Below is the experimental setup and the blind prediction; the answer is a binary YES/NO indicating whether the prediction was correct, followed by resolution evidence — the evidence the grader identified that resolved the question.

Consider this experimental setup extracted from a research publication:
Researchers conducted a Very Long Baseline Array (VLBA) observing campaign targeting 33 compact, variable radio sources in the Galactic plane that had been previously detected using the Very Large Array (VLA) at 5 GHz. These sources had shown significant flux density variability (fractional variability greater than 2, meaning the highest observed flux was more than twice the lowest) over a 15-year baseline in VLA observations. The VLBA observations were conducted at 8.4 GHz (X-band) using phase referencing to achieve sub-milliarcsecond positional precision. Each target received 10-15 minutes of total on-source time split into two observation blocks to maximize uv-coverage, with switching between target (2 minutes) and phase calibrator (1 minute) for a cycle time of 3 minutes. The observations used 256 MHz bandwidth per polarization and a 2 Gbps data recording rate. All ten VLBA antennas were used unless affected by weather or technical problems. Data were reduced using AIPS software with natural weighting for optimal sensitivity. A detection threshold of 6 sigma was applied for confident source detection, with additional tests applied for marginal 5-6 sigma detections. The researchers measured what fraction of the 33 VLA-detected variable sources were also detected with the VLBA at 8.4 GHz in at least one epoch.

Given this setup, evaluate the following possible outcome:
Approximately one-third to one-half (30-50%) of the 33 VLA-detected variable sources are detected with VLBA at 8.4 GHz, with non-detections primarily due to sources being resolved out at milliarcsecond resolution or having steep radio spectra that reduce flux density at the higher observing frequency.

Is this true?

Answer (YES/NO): YES